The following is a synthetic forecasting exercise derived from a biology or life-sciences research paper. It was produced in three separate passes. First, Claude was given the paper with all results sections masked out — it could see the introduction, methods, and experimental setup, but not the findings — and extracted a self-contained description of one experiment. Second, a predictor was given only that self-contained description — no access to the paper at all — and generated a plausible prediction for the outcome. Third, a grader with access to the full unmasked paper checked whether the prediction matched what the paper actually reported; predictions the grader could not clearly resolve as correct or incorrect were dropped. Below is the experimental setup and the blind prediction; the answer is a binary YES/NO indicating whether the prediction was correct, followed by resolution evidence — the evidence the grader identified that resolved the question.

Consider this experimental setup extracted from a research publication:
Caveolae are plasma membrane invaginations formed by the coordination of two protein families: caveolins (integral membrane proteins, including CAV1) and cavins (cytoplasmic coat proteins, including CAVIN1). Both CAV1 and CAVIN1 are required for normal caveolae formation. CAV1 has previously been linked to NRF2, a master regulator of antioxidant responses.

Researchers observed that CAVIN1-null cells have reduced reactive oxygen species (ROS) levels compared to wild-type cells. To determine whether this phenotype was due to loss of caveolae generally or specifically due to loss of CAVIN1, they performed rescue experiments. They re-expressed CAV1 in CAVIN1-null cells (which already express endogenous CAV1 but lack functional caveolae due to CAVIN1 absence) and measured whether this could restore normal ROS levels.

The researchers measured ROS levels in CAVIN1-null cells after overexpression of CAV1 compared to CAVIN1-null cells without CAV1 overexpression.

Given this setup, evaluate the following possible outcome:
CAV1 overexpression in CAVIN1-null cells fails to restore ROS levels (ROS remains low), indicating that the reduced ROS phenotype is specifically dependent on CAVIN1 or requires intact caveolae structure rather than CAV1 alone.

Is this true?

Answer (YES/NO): YES